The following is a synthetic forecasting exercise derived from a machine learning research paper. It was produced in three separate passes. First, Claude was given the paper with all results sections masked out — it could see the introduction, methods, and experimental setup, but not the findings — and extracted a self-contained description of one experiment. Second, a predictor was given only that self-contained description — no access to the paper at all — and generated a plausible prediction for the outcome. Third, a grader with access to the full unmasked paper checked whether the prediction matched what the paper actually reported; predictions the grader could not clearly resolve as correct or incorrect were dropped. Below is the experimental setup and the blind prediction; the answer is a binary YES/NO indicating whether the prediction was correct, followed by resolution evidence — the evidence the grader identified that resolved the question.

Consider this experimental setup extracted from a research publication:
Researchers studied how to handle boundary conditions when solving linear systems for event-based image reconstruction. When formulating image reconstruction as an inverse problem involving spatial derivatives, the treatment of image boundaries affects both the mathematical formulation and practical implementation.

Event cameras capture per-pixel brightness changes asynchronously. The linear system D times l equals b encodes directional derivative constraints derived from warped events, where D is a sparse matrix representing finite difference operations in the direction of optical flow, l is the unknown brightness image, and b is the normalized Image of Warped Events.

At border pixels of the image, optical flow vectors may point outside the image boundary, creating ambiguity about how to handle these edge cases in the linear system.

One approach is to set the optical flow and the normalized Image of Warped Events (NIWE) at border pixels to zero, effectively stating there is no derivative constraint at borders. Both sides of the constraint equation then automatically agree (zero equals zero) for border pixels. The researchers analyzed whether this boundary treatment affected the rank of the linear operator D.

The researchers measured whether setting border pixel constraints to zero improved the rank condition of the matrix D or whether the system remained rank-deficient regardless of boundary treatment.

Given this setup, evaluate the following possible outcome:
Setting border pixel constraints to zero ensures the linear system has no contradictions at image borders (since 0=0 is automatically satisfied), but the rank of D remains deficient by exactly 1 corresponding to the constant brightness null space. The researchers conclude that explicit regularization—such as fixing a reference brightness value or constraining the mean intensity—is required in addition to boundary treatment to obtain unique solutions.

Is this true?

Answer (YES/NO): NO